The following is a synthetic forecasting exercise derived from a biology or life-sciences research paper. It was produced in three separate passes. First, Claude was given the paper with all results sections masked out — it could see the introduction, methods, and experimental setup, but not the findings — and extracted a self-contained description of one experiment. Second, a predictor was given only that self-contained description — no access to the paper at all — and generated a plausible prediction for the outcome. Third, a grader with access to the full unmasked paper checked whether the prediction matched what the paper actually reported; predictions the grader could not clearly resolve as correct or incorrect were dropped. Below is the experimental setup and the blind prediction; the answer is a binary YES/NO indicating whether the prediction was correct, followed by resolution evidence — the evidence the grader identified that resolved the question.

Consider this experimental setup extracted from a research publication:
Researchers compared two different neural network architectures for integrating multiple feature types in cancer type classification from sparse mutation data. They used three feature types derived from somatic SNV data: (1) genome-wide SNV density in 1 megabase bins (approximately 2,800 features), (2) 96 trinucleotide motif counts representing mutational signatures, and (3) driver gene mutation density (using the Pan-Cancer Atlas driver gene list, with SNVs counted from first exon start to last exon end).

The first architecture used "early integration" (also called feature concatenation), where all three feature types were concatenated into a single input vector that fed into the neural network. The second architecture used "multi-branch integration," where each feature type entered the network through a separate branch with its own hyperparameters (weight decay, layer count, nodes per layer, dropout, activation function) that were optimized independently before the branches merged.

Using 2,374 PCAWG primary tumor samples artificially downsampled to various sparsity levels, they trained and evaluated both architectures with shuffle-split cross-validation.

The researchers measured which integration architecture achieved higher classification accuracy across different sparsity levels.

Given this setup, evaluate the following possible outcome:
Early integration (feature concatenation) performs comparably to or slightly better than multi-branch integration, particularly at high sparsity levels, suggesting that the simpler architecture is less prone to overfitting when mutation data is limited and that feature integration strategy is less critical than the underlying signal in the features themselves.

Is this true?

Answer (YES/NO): NO